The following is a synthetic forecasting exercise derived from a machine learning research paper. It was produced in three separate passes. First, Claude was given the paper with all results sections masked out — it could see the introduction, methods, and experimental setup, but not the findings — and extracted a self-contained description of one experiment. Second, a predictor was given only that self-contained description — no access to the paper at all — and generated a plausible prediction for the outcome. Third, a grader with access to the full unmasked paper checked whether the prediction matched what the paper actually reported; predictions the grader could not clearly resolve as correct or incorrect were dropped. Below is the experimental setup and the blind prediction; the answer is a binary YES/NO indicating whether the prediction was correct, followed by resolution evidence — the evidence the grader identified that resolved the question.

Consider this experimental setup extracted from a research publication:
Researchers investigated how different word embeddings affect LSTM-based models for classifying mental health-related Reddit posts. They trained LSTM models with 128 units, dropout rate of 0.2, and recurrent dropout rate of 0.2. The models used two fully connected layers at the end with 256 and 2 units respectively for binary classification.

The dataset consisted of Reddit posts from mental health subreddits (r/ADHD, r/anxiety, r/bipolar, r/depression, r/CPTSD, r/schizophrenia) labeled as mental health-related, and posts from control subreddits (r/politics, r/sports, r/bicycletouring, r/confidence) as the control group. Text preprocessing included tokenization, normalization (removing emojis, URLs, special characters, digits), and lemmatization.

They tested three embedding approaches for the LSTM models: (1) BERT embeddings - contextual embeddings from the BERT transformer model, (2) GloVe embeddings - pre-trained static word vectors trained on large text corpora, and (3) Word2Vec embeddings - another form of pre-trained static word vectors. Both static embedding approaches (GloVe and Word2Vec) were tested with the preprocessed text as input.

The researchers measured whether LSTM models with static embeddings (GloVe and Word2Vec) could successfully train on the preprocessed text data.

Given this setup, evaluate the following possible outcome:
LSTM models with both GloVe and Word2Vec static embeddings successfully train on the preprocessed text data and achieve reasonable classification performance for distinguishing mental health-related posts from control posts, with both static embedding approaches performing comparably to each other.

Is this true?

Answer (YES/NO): NO